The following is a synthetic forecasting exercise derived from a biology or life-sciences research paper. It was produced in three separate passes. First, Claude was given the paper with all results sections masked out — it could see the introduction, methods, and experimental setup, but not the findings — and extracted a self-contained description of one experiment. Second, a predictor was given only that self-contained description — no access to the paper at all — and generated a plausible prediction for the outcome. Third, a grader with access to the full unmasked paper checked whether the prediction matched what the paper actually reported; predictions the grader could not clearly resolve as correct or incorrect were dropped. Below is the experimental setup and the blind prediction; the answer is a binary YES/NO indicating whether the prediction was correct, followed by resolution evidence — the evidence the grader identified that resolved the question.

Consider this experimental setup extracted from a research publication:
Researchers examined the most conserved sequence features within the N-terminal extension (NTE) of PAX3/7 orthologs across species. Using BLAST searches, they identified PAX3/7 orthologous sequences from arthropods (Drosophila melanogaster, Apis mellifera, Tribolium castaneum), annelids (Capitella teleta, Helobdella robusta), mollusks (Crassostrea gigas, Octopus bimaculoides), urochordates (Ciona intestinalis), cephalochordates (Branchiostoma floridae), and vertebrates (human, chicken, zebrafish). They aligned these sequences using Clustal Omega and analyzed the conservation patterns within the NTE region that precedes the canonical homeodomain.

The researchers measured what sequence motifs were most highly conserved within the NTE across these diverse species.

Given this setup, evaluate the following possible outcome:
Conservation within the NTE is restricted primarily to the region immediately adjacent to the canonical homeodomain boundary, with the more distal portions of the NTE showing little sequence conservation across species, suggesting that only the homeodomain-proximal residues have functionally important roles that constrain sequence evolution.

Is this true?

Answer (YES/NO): NO